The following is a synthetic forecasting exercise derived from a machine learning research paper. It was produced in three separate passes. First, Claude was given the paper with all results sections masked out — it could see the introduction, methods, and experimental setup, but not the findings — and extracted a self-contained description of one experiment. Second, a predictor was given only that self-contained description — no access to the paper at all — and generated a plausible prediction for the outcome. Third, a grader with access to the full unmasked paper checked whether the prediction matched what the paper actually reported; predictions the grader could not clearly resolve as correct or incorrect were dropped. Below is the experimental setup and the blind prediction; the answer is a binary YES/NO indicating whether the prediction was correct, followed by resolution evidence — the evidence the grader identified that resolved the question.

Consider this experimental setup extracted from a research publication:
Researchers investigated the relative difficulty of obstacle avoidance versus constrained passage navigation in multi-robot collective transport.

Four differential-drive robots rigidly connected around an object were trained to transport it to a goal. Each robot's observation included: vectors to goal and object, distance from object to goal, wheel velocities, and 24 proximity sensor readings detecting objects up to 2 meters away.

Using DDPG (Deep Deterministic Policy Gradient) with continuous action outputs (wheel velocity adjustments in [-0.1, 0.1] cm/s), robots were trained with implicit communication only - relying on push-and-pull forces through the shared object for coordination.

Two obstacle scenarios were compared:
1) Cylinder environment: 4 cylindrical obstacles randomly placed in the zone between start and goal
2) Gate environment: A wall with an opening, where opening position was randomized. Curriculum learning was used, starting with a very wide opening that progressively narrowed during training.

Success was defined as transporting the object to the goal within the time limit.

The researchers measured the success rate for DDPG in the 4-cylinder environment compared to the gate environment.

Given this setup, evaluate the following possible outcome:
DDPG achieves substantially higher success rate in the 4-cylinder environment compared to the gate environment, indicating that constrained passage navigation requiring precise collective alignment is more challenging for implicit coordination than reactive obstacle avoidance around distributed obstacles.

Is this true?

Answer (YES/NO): NO